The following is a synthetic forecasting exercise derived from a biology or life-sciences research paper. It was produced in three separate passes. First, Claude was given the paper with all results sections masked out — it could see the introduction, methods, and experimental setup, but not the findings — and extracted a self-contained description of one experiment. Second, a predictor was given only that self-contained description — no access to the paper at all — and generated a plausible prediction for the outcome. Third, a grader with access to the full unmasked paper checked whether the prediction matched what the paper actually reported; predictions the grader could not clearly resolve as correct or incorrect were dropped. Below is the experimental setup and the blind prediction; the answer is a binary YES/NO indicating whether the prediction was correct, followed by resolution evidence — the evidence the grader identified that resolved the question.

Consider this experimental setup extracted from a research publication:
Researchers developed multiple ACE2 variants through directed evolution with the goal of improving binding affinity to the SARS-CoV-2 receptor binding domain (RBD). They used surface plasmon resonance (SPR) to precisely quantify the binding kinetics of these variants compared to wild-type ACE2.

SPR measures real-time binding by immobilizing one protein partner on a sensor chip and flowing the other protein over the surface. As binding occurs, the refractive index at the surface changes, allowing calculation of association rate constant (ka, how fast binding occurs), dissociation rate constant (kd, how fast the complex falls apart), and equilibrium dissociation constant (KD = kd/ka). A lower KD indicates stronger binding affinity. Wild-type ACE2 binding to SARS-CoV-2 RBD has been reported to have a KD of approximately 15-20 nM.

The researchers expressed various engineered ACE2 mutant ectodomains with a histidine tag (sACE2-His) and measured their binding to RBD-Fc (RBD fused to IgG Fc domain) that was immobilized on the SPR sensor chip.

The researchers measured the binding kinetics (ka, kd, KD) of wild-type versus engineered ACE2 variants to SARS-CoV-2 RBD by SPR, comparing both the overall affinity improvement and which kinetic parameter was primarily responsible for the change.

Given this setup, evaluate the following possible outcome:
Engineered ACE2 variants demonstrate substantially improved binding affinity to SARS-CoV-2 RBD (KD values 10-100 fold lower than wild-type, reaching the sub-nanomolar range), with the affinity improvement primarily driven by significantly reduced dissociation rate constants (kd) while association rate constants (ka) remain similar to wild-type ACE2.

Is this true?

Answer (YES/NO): YES